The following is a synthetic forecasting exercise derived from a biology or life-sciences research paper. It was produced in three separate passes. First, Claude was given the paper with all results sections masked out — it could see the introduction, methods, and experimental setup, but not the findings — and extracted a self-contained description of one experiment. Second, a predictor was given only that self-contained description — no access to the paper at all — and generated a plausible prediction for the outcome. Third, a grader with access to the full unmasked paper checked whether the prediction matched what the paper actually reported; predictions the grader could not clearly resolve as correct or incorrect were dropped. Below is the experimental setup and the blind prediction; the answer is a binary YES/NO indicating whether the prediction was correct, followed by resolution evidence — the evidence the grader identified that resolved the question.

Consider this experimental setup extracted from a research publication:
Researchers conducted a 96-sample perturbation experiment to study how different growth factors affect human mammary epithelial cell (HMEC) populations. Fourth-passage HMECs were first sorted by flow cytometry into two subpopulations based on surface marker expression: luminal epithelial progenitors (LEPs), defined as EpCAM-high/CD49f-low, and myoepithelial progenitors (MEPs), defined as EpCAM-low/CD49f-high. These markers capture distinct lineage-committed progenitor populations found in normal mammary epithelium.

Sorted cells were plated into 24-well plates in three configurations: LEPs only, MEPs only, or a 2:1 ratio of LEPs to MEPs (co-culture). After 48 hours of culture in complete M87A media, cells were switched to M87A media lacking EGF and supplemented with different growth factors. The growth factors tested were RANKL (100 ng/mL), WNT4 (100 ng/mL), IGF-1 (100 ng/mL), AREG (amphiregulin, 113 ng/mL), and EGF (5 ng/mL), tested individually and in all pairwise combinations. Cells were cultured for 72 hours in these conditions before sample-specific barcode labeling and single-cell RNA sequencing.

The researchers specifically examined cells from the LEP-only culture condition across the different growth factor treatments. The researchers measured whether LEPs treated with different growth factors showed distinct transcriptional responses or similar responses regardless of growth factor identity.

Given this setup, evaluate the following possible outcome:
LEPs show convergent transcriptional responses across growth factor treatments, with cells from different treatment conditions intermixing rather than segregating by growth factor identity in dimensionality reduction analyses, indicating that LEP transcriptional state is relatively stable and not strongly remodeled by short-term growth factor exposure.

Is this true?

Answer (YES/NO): NO